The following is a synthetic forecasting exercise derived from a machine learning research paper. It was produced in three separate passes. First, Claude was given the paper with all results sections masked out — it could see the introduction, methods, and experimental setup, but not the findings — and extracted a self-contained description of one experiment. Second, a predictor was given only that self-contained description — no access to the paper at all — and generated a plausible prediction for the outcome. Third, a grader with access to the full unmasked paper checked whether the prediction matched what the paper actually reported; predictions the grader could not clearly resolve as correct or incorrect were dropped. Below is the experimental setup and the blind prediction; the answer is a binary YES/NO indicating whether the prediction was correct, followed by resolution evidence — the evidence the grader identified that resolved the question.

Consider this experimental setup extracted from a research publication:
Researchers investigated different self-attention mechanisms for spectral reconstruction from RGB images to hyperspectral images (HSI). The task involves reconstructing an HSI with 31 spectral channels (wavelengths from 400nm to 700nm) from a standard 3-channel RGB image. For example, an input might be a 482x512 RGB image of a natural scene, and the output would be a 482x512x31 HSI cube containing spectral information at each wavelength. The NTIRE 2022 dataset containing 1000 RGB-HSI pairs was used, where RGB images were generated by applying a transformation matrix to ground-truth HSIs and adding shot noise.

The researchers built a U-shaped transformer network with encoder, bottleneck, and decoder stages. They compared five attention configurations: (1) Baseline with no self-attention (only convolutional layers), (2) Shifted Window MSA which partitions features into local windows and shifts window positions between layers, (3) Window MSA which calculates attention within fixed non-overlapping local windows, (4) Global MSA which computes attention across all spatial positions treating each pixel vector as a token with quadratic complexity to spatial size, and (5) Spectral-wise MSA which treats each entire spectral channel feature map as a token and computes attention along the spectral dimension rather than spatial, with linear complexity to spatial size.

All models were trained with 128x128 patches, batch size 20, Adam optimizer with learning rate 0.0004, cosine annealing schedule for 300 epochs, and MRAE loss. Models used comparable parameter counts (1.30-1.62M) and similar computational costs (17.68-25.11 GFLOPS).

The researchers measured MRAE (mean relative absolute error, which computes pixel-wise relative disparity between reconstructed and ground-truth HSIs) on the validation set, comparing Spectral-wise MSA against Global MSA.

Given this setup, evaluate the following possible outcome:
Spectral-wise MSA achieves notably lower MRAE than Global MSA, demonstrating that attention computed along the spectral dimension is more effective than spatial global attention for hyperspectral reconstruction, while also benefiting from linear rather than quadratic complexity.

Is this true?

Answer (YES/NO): YES